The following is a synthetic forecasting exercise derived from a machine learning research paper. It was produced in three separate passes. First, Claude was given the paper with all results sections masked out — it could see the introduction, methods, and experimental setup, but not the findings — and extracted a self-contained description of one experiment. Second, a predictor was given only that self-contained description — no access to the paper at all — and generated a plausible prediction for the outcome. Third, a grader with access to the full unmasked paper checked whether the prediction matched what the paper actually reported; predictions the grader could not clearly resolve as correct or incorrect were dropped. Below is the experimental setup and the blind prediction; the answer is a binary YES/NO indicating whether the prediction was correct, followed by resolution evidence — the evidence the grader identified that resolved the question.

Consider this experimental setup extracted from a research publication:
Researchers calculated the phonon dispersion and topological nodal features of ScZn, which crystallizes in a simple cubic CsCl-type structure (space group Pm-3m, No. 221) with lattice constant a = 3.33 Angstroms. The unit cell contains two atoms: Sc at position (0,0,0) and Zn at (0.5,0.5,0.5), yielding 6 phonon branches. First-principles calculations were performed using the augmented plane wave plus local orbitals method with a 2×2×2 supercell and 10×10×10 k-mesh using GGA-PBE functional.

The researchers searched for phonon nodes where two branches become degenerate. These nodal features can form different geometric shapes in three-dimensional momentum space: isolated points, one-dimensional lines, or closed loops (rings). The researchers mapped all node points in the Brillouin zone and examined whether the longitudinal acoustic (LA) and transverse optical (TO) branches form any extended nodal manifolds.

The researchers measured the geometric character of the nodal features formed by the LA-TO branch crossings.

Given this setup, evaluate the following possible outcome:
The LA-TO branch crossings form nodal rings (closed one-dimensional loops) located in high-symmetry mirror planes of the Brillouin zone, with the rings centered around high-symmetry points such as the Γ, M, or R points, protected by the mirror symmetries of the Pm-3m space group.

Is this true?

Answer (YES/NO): YES